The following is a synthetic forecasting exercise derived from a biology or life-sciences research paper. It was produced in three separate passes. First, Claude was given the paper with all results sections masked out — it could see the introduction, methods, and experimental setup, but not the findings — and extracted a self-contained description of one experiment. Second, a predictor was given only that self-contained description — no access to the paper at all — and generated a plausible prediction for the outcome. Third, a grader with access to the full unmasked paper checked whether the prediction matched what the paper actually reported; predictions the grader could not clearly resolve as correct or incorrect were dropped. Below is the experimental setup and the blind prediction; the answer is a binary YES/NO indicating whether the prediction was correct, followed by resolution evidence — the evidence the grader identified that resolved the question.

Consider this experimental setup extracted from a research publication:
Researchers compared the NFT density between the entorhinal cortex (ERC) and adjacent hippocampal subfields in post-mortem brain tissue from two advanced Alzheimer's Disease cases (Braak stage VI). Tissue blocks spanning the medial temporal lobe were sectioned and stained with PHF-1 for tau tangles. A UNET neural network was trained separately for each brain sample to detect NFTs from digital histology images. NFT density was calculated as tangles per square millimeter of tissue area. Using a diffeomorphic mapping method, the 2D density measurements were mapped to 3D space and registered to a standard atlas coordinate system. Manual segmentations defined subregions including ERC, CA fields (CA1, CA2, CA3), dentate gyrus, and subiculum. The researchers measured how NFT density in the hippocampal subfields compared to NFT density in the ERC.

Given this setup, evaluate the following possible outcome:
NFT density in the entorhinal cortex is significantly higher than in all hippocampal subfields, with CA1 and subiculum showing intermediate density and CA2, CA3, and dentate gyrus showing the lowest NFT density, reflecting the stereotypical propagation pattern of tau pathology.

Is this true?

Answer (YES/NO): NO